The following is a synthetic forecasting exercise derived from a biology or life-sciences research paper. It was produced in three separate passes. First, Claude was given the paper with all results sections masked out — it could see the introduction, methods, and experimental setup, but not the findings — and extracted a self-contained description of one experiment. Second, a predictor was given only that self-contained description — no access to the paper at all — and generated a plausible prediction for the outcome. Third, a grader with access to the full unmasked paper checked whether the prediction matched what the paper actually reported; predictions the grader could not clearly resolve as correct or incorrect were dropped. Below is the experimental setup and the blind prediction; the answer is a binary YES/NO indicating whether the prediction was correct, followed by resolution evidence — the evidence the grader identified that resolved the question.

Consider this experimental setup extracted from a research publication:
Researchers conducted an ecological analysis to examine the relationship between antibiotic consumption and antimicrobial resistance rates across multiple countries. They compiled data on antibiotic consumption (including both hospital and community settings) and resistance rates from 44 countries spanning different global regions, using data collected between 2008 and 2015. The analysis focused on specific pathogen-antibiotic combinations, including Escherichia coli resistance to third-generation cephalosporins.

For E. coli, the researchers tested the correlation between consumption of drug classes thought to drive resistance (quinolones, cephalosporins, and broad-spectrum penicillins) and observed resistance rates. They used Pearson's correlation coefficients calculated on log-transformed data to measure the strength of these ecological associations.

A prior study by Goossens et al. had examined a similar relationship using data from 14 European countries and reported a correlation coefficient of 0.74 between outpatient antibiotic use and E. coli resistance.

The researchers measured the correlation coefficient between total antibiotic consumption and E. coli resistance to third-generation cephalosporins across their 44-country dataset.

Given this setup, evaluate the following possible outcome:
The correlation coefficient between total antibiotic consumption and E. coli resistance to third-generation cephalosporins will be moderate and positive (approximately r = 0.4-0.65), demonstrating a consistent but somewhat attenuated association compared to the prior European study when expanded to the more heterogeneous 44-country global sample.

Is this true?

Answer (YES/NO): NO